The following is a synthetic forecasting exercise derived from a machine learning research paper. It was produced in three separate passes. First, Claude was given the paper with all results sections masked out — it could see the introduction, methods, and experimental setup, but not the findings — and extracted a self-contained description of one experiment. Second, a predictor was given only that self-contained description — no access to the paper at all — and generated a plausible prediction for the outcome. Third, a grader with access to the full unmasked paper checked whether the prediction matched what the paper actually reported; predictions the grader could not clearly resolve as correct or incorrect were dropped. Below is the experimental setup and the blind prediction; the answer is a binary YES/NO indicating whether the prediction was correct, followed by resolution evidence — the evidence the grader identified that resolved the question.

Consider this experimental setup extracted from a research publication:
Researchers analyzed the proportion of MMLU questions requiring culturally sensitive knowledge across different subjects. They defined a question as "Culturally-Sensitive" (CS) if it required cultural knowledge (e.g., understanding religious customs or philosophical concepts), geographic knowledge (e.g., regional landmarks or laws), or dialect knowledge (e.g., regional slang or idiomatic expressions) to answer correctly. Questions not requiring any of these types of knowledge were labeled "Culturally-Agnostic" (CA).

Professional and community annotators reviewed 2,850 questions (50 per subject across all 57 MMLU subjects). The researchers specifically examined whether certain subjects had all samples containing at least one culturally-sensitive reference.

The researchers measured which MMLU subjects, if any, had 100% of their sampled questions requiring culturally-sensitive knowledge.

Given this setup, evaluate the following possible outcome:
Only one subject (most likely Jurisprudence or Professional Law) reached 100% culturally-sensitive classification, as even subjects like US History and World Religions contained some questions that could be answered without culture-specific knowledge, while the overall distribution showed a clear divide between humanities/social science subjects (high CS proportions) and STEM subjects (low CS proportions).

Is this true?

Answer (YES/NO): NO